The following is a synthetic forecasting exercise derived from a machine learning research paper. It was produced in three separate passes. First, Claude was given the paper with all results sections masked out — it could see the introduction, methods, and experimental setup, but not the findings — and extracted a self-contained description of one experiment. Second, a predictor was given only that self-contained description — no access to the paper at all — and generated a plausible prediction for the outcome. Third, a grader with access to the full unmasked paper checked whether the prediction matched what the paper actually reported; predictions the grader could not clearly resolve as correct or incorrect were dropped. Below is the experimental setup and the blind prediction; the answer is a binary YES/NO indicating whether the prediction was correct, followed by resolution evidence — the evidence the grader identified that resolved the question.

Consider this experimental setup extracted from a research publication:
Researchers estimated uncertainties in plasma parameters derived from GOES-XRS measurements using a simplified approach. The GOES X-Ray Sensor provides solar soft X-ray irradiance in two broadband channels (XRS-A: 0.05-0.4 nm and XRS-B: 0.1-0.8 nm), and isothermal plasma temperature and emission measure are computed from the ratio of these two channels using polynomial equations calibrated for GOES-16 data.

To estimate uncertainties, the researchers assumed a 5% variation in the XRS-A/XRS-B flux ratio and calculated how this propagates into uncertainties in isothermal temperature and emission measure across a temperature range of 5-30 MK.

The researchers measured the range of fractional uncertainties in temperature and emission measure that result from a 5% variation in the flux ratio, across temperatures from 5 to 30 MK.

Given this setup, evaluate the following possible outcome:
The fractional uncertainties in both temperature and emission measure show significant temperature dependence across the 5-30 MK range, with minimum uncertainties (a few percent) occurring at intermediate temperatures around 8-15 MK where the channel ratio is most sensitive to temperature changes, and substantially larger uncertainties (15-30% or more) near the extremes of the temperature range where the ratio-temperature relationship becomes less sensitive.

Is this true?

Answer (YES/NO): NO